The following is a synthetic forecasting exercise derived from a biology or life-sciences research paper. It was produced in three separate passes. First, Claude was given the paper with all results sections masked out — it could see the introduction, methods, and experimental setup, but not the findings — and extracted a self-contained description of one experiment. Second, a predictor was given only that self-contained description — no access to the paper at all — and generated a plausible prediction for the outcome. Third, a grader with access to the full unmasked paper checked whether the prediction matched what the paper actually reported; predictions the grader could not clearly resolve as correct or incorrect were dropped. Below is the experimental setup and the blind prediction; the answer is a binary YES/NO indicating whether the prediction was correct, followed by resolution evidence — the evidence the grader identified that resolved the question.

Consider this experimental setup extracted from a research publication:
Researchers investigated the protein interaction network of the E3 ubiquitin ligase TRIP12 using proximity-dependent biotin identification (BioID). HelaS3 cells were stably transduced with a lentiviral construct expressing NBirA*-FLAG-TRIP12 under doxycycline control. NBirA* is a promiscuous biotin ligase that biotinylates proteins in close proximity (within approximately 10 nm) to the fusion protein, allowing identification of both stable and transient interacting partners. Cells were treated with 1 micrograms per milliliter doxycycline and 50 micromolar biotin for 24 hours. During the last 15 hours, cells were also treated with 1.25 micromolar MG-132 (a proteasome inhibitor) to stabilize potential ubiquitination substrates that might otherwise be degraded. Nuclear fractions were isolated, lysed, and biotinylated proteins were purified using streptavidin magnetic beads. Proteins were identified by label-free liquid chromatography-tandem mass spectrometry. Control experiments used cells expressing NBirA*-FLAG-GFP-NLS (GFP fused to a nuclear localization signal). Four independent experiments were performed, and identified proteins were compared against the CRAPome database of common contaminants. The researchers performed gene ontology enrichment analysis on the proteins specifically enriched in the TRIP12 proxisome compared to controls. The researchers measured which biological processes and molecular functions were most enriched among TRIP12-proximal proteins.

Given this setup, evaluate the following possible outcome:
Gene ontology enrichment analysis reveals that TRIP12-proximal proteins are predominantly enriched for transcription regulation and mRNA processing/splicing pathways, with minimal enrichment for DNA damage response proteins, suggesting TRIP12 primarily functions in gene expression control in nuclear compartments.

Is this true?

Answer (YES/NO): NO